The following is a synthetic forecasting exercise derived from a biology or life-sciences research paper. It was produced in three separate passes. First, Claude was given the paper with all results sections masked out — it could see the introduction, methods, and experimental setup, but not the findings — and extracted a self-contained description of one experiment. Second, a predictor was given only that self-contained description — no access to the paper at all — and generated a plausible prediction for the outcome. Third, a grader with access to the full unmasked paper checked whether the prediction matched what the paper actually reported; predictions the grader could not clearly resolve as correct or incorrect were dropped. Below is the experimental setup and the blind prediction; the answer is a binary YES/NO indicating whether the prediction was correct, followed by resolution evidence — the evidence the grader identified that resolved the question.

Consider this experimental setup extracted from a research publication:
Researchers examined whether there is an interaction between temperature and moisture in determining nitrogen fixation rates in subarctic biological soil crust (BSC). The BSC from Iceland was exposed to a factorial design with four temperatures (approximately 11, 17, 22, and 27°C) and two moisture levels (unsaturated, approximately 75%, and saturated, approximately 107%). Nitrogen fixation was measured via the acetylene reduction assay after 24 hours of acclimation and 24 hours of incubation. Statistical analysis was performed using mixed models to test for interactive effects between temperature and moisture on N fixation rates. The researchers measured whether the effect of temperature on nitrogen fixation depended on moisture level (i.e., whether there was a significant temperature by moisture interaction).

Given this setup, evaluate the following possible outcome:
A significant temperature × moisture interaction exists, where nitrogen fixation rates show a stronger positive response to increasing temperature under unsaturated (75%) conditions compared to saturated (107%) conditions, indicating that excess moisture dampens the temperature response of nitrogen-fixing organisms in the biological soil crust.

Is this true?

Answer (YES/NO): NO